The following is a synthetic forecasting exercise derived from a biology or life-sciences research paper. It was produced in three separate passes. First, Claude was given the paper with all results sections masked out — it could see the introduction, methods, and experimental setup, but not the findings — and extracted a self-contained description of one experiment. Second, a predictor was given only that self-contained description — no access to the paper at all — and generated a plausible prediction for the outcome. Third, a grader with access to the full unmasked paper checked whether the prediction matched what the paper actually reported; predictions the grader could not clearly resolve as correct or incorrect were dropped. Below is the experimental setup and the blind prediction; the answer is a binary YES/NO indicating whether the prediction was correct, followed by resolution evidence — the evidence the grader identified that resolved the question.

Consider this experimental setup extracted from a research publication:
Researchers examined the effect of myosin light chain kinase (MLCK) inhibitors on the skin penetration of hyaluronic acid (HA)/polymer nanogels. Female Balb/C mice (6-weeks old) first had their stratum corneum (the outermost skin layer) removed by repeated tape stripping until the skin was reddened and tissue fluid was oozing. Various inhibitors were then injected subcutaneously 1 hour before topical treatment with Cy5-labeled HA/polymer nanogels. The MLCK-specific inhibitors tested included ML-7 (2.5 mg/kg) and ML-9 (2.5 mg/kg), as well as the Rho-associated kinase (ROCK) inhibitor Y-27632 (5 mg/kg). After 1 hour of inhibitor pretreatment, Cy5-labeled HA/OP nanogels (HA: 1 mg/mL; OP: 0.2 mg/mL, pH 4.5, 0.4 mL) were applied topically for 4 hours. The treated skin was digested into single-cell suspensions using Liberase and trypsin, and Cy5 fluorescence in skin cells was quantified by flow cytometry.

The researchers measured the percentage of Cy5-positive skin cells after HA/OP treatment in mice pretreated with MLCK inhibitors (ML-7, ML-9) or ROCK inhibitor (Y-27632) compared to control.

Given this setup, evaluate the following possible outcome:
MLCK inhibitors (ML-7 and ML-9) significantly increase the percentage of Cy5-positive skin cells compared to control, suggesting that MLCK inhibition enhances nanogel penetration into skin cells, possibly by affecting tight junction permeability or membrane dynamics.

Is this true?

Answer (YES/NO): NO